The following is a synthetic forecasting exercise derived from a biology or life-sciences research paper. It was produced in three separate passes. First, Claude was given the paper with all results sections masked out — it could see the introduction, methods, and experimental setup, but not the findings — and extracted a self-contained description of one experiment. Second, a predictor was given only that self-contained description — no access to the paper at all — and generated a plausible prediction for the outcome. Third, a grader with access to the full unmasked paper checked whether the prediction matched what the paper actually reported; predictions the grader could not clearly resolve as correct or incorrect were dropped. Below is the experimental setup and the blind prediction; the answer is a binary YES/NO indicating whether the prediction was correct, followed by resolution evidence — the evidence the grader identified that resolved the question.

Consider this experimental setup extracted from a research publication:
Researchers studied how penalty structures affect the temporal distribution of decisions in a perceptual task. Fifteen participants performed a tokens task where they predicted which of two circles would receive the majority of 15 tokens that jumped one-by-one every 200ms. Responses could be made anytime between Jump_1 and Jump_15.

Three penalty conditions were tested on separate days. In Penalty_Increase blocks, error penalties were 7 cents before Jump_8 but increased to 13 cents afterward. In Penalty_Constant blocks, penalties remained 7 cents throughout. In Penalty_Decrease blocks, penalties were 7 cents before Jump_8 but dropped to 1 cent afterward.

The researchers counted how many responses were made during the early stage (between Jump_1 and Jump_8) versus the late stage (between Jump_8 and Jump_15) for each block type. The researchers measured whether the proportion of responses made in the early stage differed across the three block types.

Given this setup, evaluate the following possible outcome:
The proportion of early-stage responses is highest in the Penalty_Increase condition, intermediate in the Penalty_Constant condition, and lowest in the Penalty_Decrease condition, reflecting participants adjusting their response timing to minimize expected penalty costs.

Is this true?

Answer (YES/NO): NO